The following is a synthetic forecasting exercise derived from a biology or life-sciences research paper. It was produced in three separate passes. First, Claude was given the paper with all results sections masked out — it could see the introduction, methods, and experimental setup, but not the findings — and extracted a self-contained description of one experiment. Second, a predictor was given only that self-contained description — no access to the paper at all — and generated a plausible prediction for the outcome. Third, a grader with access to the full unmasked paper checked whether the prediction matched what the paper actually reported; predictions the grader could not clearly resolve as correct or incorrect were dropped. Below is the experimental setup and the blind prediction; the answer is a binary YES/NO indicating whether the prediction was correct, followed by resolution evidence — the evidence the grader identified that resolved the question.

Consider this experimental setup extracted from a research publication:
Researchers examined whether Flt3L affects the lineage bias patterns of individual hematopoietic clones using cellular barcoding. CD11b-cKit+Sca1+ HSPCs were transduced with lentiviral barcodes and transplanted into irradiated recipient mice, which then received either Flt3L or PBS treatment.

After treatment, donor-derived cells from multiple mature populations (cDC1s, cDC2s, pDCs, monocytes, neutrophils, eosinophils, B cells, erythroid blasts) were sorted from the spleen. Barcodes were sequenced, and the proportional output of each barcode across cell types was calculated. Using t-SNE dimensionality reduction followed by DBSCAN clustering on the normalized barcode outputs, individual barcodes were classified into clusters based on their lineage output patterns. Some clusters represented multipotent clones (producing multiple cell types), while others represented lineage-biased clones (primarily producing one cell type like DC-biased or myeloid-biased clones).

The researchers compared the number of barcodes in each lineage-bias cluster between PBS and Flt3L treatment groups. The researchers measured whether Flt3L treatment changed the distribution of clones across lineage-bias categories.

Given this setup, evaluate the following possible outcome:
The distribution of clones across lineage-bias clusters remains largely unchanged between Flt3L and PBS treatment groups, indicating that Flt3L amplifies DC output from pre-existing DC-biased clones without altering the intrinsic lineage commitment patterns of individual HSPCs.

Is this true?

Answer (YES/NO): NO